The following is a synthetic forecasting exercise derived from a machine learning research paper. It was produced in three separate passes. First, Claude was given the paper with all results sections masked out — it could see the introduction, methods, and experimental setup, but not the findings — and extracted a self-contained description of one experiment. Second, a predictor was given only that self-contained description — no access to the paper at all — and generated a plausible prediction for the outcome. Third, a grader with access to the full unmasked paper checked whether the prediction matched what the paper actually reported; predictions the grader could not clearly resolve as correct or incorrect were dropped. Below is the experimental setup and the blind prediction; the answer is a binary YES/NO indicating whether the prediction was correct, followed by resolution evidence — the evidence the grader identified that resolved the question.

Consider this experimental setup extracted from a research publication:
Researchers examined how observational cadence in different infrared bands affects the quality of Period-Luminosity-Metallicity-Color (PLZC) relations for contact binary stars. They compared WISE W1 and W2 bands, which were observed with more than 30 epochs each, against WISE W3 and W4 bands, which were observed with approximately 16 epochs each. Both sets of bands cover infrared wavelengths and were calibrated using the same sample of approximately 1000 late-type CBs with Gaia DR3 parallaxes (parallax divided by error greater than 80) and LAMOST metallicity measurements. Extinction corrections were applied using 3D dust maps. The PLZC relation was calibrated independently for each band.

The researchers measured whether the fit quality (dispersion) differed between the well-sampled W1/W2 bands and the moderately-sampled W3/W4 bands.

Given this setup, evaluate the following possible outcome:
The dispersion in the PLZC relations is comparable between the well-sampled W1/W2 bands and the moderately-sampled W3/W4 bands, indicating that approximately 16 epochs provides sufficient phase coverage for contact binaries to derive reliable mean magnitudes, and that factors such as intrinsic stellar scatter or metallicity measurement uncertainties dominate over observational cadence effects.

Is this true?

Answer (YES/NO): NO